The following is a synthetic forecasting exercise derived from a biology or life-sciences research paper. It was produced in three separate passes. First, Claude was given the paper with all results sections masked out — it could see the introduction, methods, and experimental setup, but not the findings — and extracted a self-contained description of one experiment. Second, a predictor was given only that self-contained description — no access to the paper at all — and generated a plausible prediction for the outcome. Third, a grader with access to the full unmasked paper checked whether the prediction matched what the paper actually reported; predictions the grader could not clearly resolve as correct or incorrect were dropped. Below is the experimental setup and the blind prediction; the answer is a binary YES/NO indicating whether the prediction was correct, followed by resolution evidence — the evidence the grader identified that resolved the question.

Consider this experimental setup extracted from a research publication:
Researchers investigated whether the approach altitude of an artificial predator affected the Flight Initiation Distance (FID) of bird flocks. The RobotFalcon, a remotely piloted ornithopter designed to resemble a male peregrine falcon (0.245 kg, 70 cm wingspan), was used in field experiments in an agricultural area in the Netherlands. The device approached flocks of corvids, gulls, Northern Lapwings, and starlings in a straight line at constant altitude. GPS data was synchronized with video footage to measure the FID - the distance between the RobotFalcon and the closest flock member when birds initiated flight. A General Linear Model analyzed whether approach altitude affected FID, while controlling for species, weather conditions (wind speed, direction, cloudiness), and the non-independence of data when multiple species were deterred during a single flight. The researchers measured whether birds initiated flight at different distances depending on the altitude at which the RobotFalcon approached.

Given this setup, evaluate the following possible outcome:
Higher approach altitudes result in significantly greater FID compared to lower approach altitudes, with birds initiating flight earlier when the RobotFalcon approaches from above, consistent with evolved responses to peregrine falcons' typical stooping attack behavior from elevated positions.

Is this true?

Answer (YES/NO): YES